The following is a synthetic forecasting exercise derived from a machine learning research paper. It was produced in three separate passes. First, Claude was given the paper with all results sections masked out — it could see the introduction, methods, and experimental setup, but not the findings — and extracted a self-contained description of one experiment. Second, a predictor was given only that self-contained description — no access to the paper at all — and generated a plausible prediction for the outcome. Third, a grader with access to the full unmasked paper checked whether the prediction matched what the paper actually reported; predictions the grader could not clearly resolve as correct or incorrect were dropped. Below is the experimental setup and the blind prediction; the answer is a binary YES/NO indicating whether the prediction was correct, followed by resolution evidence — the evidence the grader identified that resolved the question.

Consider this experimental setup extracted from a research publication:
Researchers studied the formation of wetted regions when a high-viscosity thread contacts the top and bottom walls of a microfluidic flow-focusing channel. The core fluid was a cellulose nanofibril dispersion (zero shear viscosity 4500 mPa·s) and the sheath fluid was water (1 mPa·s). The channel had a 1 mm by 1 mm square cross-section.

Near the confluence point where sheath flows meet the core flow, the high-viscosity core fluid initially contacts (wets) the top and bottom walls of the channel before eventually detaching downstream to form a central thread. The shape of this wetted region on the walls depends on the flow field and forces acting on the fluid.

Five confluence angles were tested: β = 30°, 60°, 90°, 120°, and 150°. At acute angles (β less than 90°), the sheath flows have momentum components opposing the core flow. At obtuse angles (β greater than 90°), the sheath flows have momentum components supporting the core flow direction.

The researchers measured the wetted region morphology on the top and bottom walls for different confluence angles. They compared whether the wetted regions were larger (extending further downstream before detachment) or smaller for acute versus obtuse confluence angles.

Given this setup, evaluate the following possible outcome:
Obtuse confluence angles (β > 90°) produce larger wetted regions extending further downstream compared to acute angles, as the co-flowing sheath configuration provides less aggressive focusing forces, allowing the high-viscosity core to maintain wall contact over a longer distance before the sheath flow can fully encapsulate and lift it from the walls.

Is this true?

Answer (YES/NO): NO